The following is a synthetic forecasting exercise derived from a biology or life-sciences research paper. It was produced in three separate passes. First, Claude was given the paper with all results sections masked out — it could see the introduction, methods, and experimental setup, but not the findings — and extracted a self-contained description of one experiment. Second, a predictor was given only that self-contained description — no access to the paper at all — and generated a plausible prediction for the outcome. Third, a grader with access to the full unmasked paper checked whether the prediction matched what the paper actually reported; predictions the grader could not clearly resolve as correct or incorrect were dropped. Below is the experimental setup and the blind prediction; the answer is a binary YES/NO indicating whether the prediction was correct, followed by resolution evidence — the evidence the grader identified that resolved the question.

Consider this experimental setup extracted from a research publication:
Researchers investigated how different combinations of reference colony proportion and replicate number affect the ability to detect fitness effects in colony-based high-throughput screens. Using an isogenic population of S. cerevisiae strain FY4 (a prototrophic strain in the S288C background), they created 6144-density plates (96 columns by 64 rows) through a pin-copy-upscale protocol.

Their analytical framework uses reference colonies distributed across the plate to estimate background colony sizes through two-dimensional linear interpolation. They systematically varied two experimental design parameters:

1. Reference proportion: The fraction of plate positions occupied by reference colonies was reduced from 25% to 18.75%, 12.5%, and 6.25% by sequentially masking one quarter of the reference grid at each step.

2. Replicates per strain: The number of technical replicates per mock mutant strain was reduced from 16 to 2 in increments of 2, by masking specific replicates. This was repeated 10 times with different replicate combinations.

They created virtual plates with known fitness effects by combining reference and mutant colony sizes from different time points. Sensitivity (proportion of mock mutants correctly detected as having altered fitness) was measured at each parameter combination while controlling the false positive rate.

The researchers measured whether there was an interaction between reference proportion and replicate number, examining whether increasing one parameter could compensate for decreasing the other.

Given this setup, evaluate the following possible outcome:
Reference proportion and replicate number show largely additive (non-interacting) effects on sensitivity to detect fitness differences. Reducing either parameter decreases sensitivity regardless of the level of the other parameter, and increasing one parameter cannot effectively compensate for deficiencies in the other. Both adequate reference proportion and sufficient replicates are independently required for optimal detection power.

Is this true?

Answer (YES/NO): NO